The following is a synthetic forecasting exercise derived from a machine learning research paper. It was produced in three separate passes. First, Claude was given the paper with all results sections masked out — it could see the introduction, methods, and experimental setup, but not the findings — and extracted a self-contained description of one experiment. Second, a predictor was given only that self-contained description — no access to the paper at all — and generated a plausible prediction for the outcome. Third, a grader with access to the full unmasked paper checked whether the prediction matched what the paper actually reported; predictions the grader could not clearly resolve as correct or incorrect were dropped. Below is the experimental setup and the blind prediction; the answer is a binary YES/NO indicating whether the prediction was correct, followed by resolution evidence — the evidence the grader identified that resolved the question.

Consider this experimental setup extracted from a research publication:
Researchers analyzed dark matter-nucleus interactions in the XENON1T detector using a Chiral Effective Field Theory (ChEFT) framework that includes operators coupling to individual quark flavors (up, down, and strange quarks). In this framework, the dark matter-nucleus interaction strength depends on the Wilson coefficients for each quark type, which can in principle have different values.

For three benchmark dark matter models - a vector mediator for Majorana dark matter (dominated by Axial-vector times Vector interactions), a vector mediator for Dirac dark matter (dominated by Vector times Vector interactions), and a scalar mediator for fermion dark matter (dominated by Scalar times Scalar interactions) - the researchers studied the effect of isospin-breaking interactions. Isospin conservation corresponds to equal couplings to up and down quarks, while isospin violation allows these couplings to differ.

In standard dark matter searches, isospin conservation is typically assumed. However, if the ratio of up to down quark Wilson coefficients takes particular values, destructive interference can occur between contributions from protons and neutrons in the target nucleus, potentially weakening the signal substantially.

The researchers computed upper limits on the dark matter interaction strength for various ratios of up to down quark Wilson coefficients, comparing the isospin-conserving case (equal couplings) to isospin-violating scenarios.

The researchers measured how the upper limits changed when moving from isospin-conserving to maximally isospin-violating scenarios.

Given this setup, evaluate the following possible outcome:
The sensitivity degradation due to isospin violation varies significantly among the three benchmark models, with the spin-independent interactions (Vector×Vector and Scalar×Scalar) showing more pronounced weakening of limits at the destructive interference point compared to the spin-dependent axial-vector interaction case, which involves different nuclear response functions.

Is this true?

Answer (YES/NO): NO